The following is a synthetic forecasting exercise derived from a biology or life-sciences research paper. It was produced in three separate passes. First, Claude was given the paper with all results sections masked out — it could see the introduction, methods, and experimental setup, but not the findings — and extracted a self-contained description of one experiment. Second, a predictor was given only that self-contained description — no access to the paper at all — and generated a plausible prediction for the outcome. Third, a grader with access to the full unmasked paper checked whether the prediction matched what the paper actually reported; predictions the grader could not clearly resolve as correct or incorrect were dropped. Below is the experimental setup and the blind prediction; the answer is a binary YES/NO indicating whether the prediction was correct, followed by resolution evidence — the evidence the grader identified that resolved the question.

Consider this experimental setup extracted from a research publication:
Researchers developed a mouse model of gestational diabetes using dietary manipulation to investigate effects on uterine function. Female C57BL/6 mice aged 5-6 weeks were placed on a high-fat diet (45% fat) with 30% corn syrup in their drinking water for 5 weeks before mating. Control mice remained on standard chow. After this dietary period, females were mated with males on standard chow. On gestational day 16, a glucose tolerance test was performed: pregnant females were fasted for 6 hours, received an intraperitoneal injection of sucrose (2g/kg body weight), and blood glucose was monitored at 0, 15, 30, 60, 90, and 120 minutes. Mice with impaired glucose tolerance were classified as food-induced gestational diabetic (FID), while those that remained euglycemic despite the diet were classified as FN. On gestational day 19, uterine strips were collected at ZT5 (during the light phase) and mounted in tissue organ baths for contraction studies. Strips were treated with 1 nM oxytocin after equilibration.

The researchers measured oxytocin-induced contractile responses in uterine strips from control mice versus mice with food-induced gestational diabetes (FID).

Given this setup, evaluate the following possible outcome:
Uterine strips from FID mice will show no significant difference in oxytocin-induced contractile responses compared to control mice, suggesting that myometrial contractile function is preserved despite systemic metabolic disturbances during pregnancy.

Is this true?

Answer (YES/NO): NO